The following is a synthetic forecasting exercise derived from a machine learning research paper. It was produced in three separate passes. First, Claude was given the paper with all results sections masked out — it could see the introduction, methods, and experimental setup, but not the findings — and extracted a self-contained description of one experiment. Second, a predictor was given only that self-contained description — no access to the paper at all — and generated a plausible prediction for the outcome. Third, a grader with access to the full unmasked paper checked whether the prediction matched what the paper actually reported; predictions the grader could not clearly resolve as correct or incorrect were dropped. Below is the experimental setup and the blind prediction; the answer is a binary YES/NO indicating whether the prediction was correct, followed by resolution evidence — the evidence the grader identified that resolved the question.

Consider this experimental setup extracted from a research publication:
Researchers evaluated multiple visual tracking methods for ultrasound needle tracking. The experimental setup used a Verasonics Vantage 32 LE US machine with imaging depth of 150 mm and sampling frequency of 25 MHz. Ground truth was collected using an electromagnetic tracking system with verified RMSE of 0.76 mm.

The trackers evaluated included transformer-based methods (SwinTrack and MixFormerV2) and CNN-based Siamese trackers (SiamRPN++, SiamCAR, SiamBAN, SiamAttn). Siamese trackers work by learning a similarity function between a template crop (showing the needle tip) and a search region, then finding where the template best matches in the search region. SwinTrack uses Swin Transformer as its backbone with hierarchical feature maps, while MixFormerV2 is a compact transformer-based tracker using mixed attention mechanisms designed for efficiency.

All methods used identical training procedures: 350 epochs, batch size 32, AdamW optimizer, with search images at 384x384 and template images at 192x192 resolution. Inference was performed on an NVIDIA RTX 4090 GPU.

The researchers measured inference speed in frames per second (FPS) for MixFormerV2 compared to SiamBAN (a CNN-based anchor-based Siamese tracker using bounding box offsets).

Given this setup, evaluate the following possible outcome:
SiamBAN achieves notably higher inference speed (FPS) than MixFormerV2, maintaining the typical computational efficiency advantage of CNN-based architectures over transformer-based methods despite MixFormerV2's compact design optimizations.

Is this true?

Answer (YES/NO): NO